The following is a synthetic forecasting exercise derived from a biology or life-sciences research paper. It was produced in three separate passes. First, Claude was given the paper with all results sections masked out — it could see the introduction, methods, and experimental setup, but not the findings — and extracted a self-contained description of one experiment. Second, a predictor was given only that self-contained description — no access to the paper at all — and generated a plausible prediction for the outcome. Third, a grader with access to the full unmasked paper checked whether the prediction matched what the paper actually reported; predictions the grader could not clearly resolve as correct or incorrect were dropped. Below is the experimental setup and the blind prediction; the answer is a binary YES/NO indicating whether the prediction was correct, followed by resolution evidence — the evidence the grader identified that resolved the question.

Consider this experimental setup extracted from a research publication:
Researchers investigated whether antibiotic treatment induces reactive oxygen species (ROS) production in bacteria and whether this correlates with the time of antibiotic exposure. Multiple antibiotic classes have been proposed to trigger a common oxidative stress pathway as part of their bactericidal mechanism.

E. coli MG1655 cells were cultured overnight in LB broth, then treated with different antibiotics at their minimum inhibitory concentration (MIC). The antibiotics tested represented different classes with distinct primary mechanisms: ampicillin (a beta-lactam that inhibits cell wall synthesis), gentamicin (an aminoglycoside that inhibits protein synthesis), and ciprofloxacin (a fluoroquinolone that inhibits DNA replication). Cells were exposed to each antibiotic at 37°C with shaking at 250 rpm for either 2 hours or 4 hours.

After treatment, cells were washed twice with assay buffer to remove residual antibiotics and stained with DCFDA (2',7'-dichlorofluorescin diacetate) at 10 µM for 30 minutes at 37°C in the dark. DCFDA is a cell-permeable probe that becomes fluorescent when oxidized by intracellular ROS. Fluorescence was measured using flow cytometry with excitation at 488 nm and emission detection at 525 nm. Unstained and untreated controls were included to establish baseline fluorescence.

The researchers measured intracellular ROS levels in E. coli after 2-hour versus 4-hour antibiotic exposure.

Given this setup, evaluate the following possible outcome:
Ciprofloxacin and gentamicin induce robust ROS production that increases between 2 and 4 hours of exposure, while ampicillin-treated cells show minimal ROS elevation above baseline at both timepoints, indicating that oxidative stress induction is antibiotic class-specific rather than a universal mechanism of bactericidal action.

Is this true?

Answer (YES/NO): NO